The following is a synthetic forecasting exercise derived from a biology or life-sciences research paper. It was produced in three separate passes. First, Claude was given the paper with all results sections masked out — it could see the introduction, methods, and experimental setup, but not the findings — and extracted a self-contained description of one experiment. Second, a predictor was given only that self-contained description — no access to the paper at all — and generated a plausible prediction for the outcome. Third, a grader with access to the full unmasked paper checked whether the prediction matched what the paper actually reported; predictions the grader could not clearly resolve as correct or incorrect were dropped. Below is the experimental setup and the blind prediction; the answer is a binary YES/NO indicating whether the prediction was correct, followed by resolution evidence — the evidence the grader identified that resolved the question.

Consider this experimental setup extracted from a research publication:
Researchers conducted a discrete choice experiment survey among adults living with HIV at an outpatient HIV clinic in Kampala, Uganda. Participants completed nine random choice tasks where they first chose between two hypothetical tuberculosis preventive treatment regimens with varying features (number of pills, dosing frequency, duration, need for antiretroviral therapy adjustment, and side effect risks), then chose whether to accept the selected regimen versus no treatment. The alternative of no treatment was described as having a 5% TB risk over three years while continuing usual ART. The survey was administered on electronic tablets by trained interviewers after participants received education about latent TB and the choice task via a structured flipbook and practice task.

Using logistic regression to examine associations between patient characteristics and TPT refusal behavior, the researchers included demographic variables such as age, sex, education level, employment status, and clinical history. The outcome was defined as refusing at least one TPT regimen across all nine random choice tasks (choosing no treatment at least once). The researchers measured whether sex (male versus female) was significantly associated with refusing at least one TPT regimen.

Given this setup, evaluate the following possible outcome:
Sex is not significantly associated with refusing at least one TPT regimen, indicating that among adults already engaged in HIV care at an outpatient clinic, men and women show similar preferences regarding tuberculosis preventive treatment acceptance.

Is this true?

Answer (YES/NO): YES